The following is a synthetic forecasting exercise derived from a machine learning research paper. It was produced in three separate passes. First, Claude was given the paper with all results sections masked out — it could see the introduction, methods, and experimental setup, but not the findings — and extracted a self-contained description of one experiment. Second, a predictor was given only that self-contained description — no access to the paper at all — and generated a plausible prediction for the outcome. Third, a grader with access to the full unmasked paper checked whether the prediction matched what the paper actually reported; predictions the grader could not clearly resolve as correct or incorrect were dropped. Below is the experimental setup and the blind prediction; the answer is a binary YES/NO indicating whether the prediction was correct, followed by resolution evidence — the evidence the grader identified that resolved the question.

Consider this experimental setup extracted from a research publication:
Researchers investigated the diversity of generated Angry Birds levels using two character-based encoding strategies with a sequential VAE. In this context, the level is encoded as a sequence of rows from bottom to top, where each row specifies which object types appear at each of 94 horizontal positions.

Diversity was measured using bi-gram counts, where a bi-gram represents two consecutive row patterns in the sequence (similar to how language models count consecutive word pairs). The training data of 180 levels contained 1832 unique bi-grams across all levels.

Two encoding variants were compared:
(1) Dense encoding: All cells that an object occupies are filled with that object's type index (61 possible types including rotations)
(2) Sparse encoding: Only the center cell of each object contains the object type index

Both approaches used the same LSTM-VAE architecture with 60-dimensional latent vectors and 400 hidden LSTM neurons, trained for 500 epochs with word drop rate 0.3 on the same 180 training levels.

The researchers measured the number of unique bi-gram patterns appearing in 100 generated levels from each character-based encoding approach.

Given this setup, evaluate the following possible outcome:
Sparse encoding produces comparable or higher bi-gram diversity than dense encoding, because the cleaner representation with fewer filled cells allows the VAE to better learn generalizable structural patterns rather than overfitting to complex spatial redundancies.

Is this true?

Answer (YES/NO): YES